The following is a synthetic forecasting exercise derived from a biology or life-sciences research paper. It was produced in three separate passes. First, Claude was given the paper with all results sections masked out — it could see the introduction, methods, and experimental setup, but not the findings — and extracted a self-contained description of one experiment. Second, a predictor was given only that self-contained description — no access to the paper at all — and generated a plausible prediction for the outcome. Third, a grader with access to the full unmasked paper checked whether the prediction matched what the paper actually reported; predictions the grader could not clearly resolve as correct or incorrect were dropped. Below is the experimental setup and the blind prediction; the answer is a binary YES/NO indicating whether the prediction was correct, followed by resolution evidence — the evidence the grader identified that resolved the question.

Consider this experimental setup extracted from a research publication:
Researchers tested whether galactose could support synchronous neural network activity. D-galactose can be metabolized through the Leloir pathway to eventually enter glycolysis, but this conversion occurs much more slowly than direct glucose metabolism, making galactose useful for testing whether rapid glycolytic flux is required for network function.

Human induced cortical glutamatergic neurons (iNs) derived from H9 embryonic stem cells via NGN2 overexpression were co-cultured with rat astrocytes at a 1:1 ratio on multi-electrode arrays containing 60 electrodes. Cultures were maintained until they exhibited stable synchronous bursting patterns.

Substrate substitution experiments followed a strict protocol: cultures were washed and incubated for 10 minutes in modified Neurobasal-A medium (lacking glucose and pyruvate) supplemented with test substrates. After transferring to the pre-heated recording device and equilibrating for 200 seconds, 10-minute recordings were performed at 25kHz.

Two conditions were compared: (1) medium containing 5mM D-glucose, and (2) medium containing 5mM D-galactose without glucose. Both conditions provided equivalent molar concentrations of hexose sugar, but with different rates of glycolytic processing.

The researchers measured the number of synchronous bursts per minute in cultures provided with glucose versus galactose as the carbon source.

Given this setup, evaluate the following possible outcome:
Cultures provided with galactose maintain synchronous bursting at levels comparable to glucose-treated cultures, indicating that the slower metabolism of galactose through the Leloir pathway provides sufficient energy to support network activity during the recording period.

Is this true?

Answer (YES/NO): NO